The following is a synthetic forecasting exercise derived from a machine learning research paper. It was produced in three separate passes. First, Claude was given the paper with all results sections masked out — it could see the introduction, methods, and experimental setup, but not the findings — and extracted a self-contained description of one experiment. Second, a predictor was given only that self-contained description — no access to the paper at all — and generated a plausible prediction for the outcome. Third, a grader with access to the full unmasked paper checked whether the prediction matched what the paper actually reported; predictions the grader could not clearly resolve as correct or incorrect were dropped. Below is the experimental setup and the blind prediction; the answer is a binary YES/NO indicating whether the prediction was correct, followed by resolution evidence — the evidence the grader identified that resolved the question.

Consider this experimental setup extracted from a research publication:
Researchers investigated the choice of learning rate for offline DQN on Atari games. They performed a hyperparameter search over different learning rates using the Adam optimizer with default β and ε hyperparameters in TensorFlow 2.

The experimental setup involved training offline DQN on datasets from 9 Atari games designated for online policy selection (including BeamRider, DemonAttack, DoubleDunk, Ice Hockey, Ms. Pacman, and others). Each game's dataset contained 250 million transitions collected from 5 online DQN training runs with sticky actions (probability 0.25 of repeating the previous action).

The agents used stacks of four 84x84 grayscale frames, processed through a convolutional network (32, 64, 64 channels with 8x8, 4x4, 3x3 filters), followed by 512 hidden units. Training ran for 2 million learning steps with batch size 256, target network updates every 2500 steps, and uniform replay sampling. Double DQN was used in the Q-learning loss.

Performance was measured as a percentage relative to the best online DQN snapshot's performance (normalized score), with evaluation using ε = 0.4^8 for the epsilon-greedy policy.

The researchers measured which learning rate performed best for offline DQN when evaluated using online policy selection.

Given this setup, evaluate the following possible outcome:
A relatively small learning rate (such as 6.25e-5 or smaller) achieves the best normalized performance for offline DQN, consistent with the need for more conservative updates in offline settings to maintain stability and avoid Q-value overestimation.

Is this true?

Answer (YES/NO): YES